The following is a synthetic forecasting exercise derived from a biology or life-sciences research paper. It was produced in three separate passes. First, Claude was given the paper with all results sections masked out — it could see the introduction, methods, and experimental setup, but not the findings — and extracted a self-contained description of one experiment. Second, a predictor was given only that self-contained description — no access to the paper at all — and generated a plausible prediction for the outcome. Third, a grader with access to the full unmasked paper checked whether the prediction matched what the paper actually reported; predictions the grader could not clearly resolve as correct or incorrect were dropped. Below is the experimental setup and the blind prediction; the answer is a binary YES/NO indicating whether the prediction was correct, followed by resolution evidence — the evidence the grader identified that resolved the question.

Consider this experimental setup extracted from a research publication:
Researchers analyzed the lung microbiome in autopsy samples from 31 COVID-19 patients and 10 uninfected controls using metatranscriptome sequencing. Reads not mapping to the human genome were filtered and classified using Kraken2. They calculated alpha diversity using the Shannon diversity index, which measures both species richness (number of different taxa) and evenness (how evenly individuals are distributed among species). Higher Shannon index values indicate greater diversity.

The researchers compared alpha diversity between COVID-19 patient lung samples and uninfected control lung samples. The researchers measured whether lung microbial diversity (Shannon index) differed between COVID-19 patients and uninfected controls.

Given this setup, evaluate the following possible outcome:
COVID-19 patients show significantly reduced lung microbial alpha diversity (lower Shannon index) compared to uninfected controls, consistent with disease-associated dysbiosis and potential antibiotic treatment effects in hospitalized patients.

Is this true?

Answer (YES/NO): YES